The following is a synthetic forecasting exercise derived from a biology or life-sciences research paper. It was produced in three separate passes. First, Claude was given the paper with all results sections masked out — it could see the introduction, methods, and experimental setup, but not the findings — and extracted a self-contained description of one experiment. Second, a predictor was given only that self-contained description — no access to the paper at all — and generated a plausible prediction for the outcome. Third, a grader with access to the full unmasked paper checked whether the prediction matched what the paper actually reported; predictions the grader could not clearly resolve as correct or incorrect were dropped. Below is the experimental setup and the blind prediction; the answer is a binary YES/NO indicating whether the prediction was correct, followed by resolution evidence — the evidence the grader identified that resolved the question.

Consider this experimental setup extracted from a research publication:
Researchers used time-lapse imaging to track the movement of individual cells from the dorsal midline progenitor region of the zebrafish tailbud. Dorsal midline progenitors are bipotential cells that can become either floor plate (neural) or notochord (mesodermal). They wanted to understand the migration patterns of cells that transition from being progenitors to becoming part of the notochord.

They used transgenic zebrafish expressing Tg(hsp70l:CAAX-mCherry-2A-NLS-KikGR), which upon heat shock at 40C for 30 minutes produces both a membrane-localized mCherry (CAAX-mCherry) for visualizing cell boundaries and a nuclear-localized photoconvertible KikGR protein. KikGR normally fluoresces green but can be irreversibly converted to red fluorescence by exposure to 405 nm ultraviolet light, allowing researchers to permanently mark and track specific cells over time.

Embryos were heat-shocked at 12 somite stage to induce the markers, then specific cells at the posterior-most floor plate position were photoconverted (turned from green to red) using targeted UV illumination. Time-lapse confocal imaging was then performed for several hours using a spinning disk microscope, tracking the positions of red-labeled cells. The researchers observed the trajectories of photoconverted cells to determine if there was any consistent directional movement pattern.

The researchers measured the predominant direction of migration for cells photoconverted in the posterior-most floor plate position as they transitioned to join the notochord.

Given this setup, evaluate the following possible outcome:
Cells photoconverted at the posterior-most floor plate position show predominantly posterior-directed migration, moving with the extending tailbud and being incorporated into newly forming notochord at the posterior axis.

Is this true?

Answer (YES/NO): YES